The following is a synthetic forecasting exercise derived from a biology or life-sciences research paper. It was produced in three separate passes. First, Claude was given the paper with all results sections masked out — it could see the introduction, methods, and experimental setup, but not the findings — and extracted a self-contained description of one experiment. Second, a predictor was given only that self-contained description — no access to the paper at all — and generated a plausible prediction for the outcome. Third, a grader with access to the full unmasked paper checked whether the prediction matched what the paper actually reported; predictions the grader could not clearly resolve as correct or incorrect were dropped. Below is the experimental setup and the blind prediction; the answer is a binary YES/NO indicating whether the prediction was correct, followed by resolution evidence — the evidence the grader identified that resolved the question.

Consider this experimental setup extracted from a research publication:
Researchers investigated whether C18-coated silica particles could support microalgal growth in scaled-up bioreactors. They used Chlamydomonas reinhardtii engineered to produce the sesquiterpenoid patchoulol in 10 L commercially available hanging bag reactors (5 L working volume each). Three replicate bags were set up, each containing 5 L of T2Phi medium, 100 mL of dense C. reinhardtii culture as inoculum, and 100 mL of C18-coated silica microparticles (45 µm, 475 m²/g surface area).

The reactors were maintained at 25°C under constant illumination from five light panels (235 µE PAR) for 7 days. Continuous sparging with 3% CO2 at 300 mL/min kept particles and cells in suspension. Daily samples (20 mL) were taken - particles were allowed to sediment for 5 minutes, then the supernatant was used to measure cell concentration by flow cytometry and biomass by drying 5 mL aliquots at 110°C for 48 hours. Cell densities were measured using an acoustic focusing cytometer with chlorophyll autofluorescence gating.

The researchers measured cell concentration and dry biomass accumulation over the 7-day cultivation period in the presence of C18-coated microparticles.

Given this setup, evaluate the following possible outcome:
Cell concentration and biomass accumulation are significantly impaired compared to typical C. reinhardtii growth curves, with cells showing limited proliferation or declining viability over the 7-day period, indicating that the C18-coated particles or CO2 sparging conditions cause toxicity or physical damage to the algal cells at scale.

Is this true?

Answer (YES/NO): NO